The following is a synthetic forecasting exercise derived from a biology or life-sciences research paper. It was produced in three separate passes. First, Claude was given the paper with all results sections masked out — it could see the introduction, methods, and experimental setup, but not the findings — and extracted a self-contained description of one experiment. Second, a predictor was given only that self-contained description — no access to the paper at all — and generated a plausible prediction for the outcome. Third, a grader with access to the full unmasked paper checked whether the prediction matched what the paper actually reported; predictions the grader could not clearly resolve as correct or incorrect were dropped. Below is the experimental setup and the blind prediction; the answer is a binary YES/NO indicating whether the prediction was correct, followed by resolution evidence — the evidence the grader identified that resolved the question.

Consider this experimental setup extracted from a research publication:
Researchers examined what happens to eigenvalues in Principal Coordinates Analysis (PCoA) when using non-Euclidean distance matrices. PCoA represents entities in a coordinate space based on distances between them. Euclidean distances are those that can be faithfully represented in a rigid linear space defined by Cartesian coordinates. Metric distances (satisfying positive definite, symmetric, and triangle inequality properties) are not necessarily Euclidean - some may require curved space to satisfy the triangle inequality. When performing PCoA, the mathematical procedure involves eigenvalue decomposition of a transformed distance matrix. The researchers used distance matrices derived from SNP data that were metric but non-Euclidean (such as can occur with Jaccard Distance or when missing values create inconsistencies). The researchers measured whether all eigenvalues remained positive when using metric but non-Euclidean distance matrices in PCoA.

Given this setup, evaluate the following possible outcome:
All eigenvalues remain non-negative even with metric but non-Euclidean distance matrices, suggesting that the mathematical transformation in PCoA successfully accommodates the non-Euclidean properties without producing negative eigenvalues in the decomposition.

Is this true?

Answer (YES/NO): NO